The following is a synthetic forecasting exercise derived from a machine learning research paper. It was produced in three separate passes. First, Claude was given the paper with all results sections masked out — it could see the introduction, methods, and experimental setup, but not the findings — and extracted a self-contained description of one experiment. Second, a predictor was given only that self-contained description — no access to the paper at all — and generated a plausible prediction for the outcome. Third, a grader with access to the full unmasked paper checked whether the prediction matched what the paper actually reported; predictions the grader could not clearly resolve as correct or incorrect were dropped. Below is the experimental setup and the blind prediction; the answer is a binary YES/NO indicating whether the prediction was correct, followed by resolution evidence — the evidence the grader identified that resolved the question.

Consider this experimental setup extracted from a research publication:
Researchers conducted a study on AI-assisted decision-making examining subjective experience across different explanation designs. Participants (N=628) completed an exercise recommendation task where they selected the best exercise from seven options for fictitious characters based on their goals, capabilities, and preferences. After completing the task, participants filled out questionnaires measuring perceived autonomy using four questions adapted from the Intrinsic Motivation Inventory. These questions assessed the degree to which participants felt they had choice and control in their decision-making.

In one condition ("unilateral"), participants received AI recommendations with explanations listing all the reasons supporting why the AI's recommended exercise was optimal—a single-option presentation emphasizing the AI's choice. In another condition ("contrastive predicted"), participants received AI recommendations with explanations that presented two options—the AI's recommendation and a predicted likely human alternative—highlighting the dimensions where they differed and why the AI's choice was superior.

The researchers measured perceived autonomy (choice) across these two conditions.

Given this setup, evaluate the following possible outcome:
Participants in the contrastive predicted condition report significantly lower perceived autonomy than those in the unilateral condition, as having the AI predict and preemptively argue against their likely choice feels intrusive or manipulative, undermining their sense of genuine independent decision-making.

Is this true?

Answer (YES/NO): NO